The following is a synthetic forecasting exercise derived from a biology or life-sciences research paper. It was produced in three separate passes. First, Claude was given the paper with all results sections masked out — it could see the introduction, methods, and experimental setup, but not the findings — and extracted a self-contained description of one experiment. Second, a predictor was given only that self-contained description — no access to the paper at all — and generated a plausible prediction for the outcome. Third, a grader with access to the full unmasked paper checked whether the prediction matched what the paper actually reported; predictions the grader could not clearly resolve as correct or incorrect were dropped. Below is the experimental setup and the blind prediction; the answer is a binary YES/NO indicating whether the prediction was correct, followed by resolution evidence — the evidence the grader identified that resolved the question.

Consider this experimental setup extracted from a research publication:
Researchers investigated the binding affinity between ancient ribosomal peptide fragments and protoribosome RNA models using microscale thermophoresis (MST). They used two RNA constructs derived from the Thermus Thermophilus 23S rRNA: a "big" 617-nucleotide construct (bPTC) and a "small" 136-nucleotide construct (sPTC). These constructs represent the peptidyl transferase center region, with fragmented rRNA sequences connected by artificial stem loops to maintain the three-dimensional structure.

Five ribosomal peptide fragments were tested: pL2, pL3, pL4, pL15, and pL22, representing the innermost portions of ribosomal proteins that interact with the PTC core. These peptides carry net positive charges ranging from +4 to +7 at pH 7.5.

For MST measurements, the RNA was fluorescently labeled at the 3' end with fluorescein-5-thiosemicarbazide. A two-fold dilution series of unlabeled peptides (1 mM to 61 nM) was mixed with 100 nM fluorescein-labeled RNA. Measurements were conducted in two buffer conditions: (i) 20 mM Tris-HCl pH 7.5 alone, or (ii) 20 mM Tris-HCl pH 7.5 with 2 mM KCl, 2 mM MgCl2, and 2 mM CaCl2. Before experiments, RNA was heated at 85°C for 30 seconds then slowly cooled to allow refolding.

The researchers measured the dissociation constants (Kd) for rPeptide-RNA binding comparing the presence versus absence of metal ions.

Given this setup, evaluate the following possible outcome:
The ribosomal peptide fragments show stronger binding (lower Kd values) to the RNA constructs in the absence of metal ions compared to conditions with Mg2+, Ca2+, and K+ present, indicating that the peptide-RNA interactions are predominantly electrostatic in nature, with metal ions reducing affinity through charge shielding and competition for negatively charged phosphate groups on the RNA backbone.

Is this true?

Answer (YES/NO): NO